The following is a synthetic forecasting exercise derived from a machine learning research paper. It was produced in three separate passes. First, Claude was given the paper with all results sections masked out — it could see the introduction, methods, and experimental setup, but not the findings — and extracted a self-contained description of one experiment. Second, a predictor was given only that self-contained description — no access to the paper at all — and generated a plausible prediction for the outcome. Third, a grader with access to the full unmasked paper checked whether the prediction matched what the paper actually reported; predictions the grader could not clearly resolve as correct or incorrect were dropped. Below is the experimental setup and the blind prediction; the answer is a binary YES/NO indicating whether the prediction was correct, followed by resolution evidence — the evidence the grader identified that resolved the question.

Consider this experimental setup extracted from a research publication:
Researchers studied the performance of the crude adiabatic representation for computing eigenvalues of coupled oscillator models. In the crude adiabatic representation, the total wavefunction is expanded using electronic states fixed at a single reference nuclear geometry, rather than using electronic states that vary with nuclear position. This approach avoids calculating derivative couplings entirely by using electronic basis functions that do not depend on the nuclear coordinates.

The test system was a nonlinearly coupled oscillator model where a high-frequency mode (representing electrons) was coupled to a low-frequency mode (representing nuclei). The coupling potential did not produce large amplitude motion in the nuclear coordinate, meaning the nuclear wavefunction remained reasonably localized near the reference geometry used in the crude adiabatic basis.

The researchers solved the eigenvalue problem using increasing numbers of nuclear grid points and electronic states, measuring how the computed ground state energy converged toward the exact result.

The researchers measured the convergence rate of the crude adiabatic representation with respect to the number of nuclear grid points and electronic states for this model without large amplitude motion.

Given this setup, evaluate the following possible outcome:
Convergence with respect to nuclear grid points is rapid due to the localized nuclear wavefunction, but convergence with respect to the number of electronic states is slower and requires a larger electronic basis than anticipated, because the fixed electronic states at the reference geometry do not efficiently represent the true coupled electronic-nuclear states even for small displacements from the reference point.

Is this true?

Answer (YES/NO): NO